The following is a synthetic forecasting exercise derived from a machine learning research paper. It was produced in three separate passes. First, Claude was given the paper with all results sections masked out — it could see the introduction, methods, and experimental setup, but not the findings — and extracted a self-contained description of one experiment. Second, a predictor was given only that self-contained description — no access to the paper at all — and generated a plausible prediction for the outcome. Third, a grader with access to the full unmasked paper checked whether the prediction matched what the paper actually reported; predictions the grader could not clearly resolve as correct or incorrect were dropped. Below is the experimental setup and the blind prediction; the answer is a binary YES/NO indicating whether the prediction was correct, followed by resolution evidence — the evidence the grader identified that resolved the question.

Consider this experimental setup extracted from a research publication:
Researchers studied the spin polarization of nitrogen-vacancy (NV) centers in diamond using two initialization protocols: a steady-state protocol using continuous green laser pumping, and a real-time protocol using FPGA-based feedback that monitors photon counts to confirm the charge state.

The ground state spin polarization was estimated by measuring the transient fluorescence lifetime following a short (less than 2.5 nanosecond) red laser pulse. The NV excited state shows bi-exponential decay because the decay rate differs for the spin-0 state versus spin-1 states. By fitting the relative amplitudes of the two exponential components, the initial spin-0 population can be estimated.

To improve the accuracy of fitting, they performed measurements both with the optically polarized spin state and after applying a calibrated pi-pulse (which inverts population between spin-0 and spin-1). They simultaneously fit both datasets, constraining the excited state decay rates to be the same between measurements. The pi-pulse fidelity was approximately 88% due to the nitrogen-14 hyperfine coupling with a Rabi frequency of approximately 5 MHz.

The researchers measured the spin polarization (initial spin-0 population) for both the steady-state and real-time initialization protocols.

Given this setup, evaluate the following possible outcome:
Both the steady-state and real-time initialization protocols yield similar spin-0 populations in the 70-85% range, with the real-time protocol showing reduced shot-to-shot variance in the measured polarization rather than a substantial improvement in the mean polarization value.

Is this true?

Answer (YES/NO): NO